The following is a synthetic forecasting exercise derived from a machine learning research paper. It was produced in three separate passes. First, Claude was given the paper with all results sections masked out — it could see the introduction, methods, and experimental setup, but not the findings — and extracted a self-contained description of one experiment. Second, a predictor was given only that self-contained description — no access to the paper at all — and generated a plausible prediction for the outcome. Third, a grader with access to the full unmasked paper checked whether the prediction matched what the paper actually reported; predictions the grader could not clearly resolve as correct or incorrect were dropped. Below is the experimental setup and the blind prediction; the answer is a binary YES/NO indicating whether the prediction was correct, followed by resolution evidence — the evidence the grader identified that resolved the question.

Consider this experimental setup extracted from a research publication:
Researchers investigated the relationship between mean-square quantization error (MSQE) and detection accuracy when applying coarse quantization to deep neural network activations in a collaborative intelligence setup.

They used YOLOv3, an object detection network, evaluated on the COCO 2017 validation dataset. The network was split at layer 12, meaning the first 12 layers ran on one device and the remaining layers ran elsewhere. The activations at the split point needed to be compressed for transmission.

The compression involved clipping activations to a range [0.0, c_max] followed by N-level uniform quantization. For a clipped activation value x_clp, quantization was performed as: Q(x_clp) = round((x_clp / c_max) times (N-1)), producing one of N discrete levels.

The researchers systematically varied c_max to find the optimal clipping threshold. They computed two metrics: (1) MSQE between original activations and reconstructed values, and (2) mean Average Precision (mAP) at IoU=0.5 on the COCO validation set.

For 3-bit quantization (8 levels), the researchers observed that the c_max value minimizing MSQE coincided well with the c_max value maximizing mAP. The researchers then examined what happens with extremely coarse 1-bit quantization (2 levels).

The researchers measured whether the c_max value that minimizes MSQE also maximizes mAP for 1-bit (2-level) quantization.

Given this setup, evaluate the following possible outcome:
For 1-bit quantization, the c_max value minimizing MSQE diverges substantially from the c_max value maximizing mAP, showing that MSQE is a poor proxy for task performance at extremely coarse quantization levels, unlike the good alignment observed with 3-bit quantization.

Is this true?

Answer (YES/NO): YES